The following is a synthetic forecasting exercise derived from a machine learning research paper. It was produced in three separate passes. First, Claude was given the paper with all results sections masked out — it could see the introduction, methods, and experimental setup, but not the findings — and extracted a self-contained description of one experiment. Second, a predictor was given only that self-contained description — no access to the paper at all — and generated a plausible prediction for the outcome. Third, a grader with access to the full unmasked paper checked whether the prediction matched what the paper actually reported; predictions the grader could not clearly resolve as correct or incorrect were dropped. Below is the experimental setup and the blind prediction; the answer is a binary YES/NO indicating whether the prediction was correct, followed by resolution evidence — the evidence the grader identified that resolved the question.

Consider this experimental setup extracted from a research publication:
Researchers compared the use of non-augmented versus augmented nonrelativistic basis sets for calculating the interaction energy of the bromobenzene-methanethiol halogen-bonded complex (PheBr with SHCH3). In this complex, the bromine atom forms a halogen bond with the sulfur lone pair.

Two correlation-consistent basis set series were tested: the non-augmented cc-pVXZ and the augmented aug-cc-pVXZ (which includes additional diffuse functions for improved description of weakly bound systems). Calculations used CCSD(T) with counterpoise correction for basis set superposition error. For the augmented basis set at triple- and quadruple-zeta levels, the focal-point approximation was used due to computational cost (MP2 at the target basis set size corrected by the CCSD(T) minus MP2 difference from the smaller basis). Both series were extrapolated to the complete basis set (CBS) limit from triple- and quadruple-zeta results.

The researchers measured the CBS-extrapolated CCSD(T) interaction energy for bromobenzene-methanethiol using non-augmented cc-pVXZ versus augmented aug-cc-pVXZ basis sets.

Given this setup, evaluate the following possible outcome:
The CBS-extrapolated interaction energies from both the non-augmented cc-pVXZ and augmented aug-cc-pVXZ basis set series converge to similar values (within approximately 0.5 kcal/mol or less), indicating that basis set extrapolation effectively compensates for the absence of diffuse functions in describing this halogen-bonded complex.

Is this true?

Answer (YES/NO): YES